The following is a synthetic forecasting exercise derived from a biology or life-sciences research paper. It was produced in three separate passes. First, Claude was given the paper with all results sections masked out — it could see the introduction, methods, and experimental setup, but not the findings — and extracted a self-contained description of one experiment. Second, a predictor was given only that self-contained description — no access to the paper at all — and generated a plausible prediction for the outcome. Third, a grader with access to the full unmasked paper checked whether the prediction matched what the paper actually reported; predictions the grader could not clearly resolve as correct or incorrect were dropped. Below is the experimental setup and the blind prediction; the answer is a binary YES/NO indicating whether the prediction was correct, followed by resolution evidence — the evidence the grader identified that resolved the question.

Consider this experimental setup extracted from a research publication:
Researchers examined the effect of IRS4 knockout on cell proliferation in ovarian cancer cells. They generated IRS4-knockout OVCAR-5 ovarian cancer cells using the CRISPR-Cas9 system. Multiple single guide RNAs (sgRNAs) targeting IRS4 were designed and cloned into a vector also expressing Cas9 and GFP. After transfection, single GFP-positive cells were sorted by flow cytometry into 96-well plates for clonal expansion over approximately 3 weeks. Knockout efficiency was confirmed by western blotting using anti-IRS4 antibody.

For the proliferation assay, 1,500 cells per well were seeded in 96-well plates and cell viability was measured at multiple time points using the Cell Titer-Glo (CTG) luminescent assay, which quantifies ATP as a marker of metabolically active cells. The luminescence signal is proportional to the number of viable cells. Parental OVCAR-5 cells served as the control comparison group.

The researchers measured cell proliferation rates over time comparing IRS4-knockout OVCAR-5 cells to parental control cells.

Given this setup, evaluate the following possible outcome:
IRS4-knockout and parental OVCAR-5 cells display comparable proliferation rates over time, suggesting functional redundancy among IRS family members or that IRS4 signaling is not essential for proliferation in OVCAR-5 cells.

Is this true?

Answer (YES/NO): NO